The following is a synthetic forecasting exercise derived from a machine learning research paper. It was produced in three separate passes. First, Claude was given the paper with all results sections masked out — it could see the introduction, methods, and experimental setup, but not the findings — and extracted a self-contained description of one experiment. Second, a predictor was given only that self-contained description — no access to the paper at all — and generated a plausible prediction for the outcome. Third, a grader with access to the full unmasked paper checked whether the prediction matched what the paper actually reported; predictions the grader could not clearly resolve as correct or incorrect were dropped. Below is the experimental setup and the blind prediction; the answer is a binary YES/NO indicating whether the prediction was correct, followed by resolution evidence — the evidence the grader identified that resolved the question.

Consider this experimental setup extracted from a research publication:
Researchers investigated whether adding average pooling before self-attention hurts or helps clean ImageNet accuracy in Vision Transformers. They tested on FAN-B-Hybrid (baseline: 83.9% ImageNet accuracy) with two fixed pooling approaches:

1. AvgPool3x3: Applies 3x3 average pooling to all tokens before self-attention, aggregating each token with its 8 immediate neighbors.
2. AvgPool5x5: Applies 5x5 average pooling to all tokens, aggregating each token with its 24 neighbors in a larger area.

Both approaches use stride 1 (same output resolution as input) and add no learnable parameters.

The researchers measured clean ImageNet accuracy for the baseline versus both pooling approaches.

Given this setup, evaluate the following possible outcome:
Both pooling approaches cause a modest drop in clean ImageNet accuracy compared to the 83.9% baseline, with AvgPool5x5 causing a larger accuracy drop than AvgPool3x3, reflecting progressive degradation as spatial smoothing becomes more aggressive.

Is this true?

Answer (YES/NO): YES